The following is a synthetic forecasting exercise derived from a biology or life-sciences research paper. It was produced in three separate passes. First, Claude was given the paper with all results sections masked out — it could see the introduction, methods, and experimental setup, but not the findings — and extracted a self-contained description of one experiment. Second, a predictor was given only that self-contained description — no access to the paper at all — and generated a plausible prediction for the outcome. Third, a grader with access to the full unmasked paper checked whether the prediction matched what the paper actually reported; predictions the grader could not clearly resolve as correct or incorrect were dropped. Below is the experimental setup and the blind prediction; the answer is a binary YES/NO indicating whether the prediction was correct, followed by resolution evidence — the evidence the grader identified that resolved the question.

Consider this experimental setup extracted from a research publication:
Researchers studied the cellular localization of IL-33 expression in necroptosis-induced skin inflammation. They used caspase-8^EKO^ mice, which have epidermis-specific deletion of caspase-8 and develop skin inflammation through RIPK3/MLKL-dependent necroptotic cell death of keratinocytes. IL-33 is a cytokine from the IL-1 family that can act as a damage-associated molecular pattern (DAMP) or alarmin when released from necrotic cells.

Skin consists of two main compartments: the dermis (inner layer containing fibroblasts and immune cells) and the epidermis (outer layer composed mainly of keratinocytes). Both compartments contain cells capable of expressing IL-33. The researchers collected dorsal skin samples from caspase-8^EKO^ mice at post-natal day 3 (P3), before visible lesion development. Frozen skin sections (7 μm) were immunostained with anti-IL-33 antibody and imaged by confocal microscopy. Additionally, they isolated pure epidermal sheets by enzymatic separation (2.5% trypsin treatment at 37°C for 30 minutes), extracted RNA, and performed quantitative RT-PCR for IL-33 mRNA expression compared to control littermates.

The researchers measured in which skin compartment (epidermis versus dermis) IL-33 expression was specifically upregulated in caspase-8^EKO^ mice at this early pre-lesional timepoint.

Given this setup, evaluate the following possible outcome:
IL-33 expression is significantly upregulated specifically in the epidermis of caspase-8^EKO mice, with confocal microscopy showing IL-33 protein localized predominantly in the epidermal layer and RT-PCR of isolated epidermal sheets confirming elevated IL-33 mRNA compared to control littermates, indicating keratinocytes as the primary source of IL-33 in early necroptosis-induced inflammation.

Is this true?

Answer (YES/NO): YES